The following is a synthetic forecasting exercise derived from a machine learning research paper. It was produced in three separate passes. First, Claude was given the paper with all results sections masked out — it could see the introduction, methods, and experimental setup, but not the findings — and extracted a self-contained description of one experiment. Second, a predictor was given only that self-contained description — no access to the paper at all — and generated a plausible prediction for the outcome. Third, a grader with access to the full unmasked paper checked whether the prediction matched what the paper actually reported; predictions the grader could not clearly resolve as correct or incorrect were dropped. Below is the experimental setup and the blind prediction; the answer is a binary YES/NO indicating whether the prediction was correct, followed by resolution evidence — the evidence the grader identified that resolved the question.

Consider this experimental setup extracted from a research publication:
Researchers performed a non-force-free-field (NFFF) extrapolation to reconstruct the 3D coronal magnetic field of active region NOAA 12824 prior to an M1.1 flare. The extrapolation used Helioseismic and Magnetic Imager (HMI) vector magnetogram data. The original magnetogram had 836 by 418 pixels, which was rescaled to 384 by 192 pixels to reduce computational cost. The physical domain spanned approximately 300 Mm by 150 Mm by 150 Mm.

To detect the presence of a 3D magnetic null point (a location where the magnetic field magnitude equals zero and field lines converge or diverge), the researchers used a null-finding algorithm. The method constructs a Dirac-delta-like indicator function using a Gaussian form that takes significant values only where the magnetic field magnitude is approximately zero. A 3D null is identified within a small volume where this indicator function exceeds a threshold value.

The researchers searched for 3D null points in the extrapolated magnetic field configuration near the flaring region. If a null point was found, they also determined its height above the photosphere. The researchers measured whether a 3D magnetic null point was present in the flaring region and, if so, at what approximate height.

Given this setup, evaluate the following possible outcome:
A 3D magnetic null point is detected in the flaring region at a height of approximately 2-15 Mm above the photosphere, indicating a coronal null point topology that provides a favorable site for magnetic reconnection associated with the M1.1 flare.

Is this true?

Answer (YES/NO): NO